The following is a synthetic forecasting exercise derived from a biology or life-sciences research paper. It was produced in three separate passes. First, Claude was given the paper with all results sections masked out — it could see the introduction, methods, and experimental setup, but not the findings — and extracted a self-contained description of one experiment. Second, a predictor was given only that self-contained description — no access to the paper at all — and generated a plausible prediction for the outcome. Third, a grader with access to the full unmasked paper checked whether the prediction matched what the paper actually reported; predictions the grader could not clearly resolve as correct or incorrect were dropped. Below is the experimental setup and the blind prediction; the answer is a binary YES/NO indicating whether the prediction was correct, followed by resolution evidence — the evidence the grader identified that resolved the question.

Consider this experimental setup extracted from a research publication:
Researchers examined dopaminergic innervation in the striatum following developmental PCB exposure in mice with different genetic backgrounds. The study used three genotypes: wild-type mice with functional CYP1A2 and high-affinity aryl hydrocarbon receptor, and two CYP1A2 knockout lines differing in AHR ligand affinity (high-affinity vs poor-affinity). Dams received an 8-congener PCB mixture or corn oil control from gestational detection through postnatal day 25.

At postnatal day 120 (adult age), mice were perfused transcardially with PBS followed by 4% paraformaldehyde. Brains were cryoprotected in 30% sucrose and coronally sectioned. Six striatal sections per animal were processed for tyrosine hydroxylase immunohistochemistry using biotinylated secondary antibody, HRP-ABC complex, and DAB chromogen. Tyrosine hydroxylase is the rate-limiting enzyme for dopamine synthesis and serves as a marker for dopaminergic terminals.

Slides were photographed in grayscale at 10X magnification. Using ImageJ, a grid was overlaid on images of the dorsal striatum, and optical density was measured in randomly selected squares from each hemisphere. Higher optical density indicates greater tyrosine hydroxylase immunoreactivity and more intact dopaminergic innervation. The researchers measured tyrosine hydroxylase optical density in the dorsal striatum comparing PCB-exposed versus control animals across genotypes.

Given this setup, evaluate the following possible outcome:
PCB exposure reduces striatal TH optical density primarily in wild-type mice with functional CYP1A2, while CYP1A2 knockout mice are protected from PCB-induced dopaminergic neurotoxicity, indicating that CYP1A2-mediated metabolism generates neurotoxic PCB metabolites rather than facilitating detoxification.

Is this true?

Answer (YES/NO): NO